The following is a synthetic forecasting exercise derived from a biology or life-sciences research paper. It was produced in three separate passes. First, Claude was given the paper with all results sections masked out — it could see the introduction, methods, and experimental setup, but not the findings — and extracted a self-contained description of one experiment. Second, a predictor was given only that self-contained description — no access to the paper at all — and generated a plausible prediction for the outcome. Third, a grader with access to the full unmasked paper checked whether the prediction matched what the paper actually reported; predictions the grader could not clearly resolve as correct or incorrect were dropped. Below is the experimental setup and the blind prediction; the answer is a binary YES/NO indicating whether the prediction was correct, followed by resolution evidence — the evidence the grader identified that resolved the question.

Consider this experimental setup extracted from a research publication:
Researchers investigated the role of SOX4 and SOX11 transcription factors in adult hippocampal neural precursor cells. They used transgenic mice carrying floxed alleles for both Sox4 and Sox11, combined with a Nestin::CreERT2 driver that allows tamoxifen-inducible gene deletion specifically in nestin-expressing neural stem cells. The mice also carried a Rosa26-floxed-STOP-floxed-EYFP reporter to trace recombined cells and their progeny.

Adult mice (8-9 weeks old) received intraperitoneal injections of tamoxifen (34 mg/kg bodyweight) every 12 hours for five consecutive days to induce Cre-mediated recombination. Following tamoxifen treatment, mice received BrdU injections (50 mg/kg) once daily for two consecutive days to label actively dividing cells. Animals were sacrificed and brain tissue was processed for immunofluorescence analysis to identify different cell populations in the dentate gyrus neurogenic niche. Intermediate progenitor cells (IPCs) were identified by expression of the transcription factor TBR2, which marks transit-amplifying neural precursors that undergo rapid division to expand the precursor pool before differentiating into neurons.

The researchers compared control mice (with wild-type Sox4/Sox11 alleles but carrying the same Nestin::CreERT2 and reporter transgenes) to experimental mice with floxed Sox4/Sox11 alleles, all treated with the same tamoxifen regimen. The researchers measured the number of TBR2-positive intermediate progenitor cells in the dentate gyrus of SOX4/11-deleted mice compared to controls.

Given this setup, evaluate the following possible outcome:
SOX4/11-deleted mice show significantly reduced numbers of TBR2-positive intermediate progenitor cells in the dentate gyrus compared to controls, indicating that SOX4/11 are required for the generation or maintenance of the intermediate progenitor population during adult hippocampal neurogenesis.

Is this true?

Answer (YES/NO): NO